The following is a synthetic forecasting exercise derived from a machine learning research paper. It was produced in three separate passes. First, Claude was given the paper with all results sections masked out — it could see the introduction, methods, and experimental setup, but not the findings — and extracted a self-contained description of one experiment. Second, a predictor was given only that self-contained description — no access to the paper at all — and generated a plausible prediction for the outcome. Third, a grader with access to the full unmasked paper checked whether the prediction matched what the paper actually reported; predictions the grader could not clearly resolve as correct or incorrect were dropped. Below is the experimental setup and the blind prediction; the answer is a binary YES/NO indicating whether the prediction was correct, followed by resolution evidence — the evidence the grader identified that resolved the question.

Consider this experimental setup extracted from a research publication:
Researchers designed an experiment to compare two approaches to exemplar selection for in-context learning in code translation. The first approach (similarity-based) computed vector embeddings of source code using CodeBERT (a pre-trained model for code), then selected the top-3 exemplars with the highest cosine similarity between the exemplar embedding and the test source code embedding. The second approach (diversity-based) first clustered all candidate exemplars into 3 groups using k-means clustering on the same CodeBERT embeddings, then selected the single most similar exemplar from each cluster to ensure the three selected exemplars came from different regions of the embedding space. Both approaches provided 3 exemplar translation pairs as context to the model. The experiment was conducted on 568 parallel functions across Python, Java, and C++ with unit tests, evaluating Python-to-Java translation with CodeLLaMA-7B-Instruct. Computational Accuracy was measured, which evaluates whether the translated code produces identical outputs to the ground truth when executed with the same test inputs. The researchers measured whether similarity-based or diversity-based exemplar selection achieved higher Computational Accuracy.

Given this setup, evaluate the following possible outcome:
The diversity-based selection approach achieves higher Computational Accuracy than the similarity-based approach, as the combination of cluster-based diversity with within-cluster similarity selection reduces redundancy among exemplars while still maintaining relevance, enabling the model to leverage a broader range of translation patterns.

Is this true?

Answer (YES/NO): YES